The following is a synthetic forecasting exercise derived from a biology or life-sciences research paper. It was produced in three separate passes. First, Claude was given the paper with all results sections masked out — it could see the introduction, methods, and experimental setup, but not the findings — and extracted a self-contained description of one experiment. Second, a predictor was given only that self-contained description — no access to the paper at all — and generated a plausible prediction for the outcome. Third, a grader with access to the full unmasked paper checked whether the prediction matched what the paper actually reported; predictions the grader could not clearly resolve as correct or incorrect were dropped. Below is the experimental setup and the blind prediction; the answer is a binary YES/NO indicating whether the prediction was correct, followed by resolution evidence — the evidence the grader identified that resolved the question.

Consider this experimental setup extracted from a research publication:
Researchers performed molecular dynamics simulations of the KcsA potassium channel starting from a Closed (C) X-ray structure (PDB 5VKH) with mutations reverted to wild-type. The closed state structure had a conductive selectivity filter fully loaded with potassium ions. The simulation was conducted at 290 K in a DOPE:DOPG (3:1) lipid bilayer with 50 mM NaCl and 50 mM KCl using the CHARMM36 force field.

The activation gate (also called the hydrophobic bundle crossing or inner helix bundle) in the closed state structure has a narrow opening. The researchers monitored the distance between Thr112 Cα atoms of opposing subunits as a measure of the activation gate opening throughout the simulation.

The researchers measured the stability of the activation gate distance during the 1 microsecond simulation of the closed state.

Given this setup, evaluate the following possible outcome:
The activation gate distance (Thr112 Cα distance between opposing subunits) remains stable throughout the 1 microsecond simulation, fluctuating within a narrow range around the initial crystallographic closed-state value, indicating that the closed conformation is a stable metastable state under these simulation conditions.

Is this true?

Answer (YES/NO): YES